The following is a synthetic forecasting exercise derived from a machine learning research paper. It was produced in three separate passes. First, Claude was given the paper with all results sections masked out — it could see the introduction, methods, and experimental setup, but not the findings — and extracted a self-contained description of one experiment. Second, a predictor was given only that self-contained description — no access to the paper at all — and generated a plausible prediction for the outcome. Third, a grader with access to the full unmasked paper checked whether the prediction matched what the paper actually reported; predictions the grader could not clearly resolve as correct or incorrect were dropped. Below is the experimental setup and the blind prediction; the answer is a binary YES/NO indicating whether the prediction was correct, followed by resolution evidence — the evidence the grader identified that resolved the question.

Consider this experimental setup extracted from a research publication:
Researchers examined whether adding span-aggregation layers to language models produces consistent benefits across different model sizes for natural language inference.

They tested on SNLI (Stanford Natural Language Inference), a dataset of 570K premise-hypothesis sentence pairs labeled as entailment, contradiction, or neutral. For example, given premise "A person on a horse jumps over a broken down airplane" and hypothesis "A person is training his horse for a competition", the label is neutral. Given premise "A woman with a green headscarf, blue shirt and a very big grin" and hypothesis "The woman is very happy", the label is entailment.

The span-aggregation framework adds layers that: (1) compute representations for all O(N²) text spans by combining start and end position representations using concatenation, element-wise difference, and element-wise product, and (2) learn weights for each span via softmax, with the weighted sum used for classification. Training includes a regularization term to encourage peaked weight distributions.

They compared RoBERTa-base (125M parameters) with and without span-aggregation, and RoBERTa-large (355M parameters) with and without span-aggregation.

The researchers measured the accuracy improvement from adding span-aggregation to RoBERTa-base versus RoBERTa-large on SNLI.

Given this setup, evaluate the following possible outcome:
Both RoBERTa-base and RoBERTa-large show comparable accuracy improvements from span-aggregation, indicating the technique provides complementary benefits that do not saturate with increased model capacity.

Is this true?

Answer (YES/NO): YES